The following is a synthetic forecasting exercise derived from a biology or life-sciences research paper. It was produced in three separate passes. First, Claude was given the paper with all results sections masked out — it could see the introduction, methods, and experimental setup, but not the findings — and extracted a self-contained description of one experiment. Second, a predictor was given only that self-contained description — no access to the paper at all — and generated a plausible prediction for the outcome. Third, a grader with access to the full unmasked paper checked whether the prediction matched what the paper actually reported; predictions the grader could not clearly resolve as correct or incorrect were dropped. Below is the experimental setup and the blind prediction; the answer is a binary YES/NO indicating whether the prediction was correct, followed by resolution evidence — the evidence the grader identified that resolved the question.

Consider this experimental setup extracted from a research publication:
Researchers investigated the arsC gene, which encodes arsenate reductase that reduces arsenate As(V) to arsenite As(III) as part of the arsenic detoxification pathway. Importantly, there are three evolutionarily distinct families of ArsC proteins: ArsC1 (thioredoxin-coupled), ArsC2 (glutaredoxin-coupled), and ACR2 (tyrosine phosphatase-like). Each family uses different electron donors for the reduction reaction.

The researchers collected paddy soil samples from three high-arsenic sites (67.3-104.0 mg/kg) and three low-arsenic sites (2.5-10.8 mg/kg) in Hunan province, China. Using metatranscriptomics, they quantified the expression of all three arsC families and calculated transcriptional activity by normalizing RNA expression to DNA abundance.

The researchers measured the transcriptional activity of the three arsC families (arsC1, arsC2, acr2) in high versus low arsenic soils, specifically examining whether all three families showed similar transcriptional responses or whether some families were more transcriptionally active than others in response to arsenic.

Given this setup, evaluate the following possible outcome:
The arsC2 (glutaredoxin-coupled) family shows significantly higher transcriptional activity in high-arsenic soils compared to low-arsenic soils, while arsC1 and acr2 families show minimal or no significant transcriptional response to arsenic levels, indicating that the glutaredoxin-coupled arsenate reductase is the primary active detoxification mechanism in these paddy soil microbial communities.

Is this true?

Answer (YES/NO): NO